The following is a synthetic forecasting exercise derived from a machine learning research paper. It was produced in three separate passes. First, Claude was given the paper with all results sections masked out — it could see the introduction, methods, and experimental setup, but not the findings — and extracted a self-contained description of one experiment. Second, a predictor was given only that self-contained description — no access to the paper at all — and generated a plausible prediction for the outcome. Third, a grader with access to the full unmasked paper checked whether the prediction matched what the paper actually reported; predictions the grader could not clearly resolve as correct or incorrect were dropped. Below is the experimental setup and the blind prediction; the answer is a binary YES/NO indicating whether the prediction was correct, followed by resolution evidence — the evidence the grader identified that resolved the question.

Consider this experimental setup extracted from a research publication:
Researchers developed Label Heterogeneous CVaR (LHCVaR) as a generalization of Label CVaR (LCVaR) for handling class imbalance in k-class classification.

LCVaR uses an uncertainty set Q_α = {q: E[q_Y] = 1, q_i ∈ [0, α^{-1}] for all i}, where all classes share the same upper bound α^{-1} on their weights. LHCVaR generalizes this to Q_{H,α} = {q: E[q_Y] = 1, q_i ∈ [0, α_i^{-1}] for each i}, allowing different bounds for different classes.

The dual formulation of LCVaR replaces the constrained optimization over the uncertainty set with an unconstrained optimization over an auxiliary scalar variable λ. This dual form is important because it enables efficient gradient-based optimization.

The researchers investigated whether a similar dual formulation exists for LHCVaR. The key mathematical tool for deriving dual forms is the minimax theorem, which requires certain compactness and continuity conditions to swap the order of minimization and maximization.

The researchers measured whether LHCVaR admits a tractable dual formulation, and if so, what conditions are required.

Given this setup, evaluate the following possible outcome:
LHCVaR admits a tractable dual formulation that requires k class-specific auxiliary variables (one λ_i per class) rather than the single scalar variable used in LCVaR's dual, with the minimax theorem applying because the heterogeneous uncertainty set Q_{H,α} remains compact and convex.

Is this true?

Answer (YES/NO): NO